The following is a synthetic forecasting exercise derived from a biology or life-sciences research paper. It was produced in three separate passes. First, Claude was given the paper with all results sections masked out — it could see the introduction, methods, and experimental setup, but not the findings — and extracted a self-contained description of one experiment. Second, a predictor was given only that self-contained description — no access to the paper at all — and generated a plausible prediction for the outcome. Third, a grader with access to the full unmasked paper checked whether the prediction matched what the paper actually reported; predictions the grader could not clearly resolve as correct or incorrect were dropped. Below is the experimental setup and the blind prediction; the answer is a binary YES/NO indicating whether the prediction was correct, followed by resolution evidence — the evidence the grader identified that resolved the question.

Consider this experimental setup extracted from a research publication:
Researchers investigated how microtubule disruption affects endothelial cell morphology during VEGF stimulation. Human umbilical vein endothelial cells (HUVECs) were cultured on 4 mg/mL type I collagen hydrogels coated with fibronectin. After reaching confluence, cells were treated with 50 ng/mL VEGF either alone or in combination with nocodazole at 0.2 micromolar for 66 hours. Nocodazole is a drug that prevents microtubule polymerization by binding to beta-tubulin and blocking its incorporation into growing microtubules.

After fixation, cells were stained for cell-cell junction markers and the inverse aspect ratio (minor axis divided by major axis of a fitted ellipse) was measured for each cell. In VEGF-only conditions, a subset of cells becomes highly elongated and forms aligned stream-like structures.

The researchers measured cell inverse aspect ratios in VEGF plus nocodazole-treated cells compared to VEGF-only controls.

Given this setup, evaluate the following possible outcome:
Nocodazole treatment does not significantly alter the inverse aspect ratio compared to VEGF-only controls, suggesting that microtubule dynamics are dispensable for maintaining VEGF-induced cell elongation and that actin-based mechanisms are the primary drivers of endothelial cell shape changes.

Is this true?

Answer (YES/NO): NO